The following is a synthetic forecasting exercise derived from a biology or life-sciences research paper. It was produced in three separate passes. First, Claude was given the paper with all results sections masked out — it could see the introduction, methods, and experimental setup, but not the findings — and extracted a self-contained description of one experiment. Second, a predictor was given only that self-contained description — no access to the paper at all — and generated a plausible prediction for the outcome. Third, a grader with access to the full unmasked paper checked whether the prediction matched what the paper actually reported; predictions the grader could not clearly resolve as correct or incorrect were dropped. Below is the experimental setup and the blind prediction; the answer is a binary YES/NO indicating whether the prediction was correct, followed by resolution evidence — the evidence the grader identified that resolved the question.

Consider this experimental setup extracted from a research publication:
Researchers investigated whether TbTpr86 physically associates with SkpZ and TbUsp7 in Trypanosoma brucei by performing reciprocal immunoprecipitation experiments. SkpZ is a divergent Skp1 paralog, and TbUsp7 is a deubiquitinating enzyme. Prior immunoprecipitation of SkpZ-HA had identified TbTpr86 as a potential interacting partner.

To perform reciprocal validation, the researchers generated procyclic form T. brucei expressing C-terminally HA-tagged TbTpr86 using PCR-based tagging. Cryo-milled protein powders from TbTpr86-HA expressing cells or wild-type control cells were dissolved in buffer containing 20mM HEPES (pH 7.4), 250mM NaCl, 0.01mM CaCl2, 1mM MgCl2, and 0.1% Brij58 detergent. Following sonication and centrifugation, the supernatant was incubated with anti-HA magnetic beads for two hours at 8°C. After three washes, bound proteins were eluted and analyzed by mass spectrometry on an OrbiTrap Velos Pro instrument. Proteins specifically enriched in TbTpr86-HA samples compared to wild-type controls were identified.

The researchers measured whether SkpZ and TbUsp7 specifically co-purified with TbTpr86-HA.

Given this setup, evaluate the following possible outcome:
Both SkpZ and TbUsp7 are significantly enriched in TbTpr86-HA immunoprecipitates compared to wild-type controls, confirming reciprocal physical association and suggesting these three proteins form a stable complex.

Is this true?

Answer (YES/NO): YES